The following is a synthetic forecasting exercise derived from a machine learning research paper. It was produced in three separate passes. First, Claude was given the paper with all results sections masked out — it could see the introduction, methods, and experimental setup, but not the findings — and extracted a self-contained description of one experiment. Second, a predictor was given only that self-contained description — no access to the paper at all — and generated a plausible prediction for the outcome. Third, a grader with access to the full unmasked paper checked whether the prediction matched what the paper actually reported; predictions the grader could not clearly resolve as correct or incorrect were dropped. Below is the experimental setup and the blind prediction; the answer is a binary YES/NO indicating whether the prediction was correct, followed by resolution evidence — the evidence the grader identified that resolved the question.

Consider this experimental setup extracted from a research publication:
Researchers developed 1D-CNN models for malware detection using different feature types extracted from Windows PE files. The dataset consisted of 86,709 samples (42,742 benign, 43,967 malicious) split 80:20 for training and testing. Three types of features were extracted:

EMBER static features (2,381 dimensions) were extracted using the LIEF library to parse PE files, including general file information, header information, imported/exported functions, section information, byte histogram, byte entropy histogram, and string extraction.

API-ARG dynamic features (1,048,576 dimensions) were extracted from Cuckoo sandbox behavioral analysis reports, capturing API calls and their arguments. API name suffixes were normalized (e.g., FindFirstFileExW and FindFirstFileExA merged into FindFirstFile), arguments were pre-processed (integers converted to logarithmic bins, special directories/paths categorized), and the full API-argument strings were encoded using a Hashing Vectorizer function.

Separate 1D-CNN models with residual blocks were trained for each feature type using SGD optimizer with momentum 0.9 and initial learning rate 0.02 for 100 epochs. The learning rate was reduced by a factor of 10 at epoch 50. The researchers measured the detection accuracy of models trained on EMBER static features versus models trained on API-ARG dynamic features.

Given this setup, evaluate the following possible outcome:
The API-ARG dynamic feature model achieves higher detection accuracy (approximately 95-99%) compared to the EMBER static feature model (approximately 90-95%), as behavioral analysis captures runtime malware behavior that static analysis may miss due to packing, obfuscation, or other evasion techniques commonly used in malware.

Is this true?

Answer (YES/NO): NO